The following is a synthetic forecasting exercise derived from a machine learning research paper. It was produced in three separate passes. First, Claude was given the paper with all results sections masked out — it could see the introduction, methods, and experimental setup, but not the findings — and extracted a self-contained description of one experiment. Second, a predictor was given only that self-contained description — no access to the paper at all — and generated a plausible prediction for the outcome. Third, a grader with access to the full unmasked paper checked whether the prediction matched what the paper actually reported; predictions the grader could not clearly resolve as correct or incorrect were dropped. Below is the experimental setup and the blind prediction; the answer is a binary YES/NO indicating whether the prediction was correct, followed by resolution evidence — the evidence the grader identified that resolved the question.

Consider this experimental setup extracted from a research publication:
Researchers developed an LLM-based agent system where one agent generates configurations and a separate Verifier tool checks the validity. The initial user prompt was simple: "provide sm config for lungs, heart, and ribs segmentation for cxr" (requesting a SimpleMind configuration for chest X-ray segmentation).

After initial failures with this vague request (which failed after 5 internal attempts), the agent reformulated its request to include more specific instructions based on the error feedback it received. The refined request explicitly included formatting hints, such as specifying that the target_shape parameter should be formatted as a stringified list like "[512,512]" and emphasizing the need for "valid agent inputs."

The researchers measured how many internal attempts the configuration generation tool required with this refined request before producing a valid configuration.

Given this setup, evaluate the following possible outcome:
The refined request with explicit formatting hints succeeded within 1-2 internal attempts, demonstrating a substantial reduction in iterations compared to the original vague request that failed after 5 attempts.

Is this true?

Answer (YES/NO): YES